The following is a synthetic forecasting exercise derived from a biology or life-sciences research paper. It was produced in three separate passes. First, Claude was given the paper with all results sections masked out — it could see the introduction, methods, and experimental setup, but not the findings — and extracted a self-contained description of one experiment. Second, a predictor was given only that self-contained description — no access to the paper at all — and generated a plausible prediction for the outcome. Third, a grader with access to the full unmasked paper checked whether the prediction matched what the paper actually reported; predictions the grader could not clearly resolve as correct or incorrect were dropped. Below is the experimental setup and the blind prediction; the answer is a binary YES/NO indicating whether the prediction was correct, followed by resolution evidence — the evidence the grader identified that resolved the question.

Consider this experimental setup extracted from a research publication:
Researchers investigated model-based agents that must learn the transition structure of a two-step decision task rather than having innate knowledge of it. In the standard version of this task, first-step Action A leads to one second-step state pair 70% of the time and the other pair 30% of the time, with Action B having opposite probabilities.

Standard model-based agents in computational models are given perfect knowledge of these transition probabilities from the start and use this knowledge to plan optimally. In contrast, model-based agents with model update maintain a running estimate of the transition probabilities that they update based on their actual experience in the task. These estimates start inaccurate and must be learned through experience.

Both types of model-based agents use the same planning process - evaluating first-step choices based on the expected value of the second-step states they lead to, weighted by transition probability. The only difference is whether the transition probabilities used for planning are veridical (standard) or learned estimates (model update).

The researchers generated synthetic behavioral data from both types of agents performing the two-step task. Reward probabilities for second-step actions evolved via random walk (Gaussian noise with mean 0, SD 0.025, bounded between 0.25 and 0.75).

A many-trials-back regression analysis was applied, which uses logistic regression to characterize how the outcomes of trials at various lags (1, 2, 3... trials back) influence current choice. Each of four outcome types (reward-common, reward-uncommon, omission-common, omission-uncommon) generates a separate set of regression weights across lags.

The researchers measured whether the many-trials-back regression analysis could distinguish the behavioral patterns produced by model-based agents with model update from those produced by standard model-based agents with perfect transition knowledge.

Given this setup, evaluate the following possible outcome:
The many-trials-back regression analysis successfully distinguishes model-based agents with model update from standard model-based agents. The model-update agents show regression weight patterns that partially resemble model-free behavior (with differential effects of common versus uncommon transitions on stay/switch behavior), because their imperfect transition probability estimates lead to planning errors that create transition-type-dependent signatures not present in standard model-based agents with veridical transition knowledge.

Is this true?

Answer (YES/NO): YES